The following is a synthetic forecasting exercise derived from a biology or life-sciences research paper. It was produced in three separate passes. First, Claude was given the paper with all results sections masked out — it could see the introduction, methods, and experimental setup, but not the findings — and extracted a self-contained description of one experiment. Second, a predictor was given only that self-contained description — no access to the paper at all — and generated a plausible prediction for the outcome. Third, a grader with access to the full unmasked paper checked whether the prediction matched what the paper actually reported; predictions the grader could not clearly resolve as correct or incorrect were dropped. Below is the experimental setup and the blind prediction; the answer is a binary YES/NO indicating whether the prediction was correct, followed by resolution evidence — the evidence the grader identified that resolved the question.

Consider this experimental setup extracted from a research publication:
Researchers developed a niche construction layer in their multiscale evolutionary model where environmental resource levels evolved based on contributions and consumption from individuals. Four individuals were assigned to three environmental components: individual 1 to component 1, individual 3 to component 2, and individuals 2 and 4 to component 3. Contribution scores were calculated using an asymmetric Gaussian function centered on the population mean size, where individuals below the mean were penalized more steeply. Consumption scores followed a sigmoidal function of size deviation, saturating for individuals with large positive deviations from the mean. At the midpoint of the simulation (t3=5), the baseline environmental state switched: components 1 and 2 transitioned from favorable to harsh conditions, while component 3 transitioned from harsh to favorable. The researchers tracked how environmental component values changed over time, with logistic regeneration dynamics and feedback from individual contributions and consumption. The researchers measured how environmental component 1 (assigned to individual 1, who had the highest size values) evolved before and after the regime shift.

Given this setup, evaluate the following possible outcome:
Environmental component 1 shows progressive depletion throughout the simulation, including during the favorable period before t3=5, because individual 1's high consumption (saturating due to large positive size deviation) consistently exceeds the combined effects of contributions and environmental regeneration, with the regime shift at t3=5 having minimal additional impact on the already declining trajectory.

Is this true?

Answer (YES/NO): NO